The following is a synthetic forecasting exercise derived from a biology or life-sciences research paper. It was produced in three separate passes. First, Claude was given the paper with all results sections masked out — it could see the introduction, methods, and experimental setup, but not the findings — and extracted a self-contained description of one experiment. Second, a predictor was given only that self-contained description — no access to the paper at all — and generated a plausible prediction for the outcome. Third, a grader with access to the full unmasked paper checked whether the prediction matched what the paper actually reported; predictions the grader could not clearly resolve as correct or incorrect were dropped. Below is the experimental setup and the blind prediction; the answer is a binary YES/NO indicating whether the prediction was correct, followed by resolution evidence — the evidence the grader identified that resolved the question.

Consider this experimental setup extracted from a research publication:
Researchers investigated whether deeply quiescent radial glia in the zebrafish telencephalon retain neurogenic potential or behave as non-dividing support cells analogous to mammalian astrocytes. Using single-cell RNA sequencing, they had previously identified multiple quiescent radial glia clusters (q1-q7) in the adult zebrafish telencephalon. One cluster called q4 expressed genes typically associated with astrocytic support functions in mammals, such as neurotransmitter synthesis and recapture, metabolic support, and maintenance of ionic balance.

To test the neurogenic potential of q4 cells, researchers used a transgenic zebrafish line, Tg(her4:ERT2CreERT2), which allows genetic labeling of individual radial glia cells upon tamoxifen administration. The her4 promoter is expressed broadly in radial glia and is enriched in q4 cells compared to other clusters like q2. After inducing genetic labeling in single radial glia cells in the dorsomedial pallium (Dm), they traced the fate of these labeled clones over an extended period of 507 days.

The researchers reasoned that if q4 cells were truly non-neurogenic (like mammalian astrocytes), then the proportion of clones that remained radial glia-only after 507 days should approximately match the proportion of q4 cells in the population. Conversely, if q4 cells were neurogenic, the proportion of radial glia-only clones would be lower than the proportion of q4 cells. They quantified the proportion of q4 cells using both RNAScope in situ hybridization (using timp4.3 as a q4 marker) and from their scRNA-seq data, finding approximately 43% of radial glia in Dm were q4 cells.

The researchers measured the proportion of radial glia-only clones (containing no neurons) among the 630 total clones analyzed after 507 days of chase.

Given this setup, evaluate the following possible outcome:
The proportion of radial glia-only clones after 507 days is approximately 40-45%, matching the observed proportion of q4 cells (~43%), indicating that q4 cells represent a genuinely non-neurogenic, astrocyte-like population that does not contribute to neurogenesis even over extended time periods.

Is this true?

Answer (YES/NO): NO